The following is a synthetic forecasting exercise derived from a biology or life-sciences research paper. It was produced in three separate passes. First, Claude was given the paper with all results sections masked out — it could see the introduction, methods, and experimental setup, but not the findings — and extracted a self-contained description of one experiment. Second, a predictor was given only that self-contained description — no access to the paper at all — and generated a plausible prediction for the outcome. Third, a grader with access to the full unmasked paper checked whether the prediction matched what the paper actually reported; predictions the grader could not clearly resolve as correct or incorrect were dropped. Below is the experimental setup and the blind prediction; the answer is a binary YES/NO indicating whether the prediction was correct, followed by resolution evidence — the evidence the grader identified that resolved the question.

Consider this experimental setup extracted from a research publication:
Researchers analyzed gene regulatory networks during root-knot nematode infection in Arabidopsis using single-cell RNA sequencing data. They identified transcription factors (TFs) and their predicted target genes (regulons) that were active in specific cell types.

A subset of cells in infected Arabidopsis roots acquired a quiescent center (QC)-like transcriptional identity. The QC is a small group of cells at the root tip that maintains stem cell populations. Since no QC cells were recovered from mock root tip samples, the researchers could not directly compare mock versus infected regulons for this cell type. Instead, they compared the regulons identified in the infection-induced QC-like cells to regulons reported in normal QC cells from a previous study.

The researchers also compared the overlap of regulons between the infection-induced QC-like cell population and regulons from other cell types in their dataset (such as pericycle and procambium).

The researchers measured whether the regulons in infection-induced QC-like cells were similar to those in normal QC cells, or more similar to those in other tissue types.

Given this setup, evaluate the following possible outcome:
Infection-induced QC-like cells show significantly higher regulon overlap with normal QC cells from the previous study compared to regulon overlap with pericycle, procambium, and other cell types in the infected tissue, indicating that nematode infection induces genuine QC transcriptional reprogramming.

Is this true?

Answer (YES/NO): NO